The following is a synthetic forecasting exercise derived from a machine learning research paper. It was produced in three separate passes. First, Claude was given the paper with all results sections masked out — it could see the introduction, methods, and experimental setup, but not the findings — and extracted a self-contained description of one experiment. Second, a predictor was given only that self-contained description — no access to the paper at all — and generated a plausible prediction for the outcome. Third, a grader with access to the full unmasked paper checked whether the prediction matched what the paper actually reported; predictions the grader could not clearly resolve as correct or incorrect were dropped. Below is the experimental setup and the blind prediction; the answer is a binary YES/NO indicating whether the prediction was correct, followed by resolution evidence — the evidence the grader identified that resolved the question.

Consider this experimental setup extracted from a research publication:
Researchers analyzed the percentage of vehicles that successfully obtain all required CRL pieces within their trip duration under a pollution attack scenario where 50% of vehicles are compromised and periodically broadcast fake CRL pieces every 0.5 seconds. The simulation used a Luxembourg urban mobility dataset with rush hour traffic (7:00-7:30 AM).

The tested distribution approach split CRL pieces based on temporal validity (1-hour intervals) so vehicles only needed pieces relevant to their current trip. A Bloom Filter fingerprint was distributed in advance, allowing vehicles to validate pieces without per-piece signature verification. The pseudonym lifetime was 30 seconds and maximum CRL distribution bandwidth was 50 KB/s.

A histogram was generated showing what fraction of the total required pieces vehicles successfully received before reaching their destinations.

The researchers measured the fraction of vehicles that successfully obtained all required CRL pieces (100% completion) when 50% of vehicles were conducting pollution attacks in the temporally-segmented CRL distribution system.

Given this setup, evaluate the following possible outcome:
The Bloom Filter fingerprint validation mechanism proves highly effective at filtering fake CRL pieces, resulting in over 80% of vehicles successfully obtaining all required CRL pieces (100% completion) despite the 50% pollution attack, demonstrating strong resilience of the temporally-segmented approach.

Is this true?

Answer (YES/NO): YES